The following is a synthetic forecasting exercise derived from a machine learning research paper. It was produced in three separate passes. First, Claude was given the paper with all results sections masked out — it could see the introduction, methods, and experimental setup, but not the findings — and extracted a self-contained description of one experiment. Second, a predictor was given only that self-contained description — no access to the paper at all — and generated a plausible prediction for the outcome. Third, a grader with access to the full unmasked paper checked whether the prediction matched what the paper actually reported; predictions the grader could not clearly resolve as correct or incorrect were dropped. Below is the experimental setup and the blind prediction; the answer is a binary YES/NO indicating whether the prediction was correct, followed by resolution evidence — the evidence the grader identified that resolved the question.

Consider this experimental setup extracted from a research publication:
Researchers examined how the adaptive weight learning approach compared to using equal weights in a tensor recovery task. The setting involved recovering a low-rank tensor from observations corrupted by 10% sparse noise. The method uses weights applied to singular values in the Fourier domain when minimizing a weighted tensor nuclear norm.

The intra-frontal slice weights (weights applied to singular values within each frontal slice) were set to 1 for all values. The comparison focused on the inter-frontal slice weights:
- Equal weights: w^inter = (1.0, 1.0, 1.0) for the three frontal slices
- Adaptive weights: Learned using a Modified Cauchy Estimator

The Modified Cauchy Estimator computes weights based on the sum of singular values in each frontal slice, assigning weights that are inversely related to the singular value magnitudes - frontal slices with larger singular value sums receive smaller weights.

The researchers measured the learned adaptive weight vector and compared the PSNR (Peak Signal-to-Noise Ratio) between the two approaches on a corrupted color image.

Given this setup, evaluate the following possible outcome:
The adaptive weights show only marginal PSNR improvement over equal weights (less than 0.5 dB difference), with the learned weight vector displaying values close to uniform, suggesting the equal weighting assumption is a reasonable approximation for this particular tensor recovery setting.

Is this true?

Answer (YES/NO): NO